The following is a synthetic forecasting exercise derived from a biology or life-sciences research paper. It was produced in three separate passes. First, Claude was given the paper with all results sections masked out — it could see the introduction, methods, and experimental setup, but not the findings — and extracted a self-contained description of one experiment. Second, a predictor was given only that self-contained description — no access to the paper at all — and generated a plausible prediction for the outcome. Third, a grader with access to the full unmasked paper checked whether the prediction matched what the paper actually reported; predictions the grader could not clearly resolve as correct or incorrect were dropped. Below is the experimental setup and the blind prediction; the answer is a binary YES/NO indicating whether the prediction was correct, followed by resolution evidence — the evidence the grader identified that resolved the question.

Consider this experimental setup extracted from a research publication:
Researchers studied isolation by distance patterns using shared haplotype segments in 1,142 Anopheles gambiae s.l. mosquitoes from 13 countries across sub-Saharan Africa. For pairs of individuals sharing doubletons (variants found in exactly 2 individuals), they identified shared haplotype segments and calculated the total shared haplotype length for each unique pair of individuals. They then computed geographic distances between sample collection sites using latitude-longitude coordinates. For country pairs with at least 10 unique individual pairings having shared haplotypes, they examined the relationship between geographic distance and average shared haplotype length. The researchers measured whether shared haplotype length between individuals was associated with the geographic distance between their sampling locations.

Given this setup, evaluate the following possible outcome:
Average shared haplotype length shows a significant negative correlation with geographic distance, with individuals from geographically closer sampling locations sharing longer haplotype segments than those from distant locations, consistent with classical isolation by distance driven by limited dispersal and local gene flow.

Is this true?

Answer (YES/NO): YES